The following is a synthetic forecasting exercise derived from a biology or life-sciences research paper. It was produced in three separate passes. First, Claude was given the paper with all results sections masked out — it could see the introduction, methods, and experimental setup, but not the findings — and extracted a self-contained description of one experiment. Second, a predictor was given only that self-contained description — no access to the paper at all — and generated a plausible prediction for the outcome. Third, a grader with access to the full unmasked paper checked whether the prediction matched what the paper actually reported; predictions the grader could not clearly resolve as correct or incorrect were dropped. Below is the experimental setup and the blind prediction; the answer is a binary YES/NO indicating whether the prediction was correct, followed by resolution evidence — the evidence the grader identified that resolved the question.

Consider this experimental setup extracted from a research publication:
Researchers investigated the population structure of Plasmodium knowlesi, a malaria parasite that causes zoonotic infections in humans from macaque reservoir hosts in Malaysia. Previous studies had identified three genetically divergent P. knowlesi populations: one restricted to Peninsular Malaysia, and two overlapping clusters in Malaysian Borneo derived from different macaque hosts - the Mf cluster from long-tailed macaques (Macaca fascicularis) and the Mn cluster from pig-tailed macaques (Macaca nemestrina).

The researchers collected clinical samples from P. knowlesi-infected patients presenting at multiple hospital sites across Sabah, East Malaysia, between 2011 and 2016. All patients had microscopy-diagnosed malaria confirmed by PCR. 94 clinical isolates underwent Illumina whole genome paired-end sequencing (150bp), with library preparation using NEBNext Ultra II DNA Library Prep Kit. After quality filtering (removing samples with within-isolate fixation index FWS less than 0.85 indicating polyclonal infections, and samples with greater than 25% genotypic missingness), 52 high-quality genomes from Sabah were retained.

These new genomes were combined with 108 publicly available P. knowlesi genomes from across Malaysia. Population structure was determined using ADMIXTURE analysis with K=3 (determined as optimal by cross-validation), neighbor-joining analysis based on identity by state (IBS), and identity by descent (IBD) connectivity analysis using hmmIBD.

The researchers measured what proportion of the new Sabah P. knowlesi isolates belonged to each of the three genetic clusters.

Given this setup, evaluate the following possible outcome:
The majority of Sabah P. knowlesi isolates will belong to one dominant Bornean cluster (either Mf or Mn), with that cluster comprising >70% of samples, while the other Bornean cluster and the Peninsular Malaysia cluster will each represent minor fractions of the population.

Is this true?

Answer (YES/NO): YES